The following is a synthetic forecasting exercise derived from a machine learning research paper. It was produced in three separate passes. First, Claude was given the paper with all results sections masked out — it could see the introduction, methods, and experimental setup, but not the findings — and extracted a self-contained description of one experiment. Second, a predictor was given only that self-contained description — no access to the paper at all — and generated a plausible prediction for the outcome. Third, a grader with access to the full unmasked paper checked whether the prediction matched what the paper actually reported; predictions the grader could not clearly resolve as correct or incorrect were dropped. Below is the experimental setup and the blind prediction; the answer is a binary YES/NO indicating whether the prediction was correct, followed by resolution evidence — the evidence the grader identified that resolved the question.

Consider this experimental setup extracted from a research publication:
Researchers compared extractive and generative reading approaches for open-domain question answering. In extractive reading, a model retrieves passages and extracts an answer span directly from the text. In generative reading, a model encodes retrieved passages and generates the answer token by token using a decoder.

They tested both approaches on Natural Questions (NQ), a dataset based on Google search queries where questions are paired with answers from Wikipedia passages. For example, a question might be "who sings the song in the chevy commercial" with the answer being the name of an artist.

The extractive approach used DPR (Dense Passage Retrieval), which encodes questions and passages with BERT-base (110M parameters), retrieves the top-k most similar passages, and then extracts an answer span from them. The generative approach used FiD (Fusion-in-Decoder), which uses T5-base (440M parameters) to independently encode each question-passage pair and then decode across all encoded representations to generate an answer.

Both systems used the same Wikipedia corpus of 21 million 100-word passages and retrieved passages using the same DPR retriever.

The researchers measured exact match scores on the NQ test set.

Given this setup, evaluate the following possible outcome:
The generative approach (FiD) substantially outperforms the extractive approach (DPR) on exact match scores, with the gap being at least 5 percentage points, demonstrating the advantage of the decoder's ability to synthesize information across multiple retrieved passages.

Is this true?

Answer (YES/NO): YES